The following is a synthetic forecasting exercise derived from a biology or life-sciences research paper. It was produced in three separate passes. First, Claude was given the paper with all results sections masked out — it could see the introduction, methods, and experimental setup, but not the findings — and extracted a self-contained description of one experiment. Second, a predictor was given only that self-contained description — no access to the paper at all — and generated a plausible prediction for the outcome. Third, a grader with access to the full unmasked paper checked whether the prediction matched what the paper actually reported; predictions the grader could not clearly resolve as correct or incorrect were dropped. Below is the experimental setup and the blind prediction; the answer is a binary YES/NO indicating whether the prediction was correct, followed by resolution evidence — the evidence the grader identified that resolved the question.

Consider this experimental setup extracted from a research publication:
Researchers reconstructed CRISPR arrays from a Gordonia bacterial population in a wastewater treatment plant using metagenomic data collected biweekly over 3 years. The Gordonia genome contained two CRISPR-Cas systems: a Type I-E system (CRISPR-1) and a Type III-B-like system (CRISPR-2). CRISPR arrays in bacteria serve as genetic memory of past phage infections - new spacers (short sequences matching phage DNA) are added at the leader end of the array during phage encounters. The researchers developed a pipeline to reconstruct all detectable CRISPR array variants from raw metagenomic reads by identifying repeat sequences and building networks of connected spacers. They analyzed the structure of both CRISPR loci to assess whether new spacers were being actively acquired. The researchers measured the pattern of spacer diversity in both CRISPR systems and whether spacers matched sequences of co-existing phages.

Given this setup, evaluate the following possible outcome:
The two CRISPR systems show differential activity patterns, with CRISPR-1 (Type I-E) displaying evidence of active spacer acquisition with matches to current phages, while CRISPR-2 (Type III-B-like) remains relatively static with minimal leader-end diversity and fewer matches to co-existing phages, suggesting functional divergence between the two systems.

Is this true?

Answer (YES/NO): YES